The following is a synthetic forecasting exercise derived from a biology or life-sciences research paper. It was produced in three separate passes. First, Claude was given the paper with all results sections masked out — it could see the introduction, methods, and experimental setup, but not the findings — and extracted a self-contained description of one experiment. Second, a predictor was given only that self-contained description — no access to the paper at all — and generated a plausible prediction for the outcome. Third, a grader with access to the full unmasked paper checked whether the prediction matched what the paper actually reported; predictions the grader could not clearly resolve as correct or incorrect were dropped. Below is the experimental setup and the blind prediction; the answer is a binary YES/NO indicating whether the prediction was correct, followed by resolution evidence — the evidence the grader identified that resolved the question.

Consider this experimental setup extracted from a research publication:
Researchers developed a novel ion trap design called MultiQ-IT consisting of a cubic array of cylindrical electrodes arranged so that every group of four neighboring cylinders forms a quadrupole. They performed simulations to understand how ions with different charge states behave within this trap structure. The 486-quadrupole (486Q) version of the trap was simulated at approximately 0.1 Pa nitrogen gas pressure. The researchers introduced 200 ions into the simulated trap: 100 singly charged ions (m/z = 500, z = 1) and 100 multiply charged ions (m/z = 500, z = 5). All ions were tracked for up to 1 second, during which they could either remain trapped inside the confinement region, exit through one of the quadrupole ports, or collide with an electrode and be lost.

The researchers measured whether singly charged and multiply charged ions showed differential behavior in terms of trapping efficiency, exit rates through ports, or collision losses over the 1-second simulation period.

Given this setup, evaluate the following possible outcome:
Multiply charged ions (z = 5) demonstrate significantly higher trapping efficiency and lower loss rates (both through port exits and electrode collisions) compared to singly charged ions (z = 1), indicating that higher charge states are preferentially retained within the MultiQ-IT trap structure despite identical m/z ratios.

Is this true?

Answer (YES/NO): YES